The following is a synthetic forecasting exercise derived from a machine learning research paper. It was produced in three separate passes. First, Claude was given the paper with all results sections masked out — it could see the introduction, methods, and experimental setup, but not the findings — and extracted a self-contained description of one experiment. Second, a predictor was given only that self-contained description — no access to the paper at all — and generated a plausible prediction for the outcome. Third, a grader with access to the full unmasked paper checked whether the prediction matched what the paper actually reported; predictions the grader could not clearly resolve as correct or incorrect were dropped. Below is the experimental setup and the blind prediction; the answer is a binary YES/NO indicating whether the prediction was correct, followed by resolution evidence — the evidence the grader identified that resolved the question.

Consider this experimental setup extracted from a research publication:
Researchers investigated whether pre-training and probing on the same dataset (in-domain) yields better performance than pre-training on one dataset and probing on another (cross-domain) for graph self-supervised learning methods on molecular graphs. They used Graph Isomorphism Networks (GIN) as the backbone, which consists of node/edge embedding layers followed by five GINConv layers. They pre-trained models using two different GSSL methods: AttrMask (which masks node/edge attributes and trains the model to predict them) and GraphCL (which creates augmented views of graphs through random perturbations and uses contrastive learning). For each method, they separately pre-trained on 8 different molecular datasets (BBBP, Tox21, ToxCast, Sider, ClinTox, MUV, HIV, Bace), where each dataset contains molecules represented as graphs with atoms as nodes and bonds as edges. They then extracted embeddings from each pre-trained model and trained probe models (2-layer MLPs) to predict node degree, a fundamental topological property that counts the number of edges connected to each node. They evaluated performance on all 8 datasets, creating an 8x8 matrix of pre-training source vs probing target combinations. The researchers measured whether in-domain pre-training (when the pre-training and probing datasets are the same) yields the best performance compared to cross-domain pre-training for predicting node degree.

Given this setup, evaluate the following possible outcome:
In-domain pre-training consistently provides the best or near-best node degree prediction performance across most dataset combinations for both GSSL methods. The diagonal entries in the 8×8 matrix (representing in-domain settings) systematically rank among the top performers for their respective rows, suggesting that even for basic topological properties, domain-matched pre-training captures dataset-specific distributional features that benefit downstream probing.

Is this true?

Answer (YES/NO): NO